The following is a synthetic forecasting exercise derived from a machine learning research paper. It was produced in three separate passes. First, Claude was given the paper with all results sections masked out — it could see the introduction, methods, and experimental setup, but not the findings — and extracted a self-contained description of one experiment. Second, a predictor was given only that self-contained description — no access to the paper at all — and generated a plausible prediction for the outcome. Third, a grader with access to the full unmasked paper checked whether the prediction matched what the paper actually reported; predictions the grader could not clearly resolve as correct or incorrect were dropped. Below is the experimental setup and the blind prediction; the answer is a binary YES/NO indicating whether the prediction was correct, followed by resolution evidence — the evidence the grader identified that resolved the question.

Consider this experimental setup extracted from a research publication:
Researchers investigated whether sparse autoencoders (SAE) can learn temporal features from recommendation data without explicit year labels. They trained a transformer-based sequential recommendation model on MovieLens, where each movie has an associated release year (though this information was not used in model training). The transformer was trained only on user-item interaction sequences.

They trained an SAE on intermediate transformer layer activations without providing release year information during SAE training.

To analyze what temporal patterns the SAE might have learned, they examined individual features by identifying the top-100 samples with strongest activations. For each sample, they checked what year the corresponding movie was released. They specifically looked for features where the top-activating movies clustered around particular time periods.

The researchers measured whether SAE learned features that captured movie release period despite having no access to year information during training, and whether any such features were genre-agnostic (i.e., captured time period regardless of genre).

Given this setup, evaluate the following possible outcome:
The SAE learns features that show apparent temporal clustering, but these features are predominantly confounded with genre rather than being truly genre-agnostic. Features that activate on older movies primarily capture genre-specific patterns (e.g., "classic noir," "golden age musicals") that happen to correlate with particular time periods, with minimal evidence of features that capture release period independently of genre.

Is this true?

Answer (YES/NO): NO